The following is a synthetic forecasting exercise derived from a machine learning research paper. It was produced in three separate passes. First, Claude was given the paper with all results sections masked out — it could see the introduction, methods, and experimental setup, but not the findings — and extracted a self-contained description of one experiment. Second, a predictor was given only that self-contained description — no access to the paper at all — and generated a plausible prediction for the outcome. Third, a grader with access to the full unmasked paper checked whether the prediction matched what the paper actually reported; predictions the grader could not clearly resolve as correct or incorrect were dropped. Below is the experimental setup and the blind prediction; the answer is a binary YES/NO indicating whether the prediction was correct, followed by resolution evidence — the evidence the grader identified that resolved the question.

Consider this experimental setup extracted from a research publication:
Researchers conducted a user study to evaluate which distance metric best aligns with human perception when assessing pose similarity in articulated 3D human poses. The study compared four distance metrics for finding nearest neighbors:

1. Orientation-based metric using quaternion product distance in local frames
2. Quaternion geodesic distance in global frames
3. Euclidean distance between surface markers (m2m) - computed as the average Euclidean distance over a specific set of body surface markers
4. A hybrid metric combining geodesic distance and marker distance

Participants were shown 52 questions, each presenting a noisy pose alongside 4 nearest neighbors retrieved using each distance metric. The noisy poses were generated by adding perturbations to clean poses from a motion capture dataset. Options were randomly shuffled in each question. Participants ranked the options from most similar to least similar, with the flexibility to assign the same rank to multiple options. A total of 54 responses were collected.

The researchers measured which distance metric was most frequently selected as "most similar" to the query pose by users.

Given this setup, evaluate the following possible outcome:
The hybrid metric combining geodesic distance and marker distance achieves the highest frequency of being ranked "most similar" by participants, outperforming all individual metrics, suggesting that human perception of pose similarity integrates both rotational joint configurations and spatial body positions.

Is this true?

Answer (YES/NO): NO